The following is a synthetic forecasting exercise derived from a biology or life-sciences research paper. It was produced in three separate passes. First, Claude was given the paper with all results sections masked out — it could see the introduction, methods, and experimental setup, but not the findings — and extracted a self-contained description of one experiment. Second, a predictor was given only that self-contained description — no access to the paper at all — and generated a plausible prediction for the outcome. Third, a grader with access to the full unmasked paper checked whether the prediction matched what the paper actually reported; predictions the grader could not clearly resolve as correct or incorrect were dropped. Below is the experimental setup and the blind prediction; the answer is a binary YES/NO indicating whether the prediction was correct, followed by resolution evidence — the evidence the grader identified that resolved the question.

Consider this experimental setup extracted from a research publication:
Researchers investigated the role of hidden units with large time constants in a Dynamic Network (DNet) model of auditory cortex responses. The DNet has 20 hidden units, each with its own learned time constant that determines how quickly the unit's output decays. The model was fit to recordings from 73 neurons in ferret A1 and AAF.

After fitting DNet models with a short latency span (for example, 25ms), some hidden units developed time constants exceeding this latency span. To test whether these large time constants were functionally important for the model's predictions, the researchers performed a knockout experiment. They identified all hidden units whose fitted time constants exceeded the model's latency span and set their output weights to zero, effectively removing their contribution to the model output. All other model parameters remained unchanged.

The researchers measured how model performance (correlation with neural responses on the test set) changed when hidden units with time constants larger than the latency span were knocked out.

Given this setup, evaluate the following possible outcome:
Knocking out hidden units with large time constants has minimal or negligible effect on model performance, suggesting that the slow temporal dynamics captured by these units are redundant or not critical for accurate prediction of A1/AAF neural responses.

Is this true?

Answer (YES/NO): NO